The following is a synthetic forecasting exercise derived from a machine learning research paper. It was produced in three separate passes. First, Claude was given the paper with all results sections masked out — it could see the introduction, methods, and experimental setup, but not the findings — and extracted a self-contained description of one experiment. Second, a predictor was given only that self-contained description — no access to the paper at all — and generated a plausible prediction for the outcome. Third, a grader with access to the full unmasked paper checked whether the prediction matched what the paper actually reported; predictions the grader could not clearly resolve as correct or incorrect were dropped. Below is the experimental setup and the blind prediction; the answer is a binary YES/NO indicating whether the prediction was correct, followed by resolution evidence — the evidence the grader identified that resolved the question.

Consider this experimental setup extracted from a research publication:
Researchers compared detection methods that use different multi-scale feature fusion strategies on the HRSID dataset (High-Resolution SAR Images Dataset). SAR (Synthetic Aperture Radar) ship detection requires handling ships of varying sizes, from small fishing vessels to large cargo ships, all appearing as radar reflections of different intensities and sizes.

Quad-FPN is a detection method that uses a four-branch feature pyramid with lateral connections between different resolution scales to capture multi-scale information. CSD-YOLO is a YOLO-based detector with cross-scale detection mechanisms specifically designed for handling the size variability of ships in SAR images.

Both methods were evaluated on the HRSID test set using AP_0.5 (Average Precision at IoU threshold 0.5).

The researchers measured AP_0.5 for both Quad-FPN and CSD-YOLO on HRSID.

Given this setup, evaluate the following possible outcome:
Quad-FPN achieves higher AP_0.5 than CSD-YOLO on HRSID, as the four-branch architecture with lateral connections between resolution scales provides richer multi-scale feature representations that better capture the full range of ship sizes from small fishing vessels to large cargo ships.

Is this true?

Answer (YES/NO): YES